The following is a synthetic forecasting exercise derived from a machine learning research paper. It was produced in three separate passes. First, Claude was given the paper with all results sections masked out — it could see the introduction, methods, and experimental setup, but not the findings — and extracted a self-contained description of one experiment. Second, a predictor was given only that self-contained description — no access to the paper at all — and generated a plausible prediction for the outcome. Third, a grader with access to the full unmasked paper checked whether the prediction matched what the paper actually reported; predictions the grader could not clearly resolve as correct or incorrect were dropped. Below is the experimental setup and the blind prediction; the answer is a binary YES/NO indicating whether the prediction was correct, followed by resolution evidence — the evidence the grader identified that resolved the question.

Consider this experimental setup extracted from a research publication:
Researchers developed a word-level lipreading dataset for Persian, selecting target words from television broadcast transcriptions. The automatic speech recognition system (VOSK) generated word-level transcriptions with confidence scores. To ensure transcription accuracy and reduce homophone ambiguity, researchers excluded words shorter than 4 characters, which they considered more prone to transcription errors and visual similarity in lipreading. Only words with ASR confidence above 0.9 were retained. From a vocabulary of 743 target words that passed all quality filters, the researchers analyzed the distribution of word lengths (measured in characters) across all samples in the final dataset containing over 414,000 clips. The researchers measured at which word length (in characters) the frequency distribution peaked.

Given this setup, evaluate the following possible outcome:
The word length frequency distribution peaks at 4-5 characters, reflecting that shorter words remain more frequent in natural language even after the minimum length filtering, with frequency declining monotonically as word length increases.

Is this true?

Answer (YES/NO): NO